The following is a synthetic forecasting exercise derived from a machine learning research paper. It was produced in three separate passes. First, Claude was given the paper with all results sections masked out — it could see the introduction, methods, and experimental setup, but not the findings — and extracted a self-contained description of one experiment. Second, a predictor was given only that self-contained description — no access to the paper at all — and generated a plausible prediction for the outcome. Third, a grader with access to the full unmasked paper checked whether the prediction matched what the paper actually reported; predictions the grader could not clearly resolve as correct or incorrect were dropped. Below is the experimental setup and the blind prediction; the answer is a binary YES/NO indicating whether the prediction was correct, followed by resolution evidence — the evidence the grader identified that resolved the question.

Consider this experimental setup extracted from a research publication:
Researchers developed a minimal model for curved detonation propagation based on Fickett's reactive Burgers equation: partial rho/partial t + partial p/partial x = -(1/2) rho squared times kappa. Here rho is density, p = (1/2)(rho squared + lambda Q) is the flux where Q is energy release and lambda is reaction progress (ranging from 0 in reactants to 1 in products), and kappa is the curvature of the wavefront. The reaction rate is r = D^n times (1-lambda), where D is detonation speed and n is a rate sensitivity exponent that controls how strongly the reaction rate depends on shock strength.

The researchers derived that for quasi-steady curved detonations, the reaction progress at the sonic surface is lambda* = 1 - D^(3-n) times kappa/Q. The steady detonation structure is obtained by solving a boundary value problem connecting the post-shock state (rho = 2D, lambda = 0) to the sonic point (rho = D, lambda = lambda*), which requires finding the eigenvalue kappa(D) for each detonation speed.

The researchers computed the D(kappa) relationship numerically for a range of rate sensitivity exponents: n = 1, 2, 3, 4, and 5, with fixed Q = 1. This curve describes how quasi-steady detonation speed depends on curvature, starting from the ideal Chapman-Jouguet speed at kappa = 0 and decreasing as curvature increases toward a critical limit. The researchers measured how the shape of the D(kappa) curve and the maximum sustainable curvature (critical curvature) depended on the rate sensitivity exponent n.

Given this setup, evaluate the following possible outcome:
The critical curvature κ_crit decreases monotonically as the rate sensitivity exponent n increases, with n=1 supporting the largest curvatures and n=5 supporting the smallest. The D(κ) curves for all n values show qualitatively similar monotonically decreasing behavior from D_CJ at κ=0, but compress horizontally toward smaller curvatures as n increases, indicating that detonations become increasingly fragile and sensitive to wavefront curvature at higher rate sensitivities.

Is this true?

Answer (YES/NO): NO